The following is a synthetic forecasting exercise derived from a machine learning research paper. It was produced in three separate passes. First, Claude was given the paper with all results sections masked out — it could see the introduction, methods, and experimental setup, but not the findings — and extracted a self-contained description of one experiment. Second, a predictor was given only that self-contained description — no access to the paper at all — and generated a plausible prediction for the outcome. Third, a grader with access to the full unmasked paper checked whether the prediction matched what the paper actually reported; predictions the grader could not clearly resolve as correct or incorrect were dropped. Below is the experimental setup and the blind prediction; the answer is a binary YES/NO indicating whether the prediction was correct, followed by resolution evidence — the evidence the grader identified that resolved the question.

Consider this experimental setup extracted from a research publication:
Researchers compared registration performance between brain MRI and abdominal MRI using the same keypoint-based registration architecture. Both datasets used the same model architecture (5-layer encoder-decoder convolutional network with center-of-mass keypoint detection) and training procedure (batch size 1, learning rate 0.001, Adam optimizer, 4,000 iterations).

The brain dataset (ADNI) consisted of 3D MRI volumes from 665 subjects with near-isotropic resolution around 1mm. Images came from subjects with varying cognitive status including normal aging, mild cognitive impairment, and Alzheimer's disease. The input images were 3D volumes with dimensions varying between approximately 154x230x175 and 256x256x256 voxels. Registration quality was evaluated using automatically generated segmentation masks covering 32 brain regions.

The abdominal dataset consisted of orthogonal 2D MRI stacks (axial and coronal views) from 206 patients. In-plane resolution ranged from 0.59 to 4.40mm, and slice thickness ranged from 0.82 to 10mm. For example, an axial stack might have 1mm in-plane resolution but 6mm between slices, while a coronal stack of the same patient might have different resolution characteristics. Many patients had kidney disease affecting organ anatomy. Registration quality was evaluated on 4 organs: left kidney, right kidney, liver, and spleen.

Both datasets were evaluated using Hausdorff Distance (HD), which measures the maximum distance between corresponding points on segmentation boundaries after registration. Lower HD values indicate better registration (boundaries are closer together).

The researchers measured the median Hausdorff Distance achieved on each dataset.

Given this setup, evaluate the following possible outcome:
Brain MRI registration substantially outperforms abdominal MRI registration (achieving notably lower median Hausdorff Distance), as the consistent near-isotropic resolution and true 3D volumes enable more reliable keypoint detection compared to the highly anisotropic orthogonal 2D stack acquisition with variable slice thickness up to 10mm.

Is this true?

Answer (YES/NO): NO